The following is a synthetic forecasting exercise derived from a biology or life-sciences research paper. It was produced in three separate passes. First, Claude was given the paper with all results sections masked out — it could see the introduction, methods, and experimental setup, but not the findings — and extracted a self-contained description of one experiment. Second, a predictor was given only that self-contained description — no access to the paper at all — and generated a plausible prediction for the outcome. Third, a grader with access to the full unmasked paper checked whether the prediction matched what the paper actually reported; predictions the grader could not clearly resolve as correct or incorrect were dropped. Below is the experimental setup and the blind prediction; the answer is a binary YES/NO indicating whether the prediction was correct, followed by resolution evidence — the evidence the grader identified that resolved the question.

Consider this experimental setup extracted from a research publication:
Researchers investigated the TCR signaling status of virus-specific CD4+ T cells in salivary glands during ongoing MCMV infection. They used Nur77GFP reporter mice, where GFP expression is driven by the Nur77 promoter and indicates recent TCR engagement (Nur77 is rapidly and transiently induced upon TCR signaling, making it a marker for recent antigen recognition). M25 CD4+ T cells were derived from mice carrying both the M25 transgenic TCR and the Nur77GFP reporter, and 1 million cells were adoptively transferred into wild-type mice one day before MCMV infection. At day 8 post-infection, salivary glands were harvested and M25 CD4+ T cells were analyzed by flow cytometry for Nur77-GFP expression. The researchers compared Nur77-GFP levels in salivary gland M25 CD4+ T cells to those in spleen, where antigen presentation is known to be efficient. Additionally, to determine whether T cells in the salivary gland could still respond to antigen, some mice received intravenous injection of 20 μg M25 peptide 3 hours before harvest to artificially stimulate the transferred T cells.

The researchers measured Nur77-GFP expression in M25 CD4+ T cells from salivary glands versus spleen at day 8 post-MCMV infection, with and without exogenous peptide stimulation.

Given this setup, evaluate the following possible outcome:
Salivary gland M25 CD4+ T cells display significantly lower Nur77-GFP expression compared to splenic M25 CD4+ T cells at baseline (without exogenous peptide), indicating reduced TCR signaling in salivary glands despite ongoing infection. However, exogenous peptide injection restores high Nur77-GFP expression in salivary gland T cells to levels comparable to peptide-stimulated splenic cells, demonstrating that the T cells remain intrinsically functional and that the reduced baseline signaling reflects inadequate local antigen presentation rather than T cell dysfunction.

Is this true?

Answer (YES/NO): NO